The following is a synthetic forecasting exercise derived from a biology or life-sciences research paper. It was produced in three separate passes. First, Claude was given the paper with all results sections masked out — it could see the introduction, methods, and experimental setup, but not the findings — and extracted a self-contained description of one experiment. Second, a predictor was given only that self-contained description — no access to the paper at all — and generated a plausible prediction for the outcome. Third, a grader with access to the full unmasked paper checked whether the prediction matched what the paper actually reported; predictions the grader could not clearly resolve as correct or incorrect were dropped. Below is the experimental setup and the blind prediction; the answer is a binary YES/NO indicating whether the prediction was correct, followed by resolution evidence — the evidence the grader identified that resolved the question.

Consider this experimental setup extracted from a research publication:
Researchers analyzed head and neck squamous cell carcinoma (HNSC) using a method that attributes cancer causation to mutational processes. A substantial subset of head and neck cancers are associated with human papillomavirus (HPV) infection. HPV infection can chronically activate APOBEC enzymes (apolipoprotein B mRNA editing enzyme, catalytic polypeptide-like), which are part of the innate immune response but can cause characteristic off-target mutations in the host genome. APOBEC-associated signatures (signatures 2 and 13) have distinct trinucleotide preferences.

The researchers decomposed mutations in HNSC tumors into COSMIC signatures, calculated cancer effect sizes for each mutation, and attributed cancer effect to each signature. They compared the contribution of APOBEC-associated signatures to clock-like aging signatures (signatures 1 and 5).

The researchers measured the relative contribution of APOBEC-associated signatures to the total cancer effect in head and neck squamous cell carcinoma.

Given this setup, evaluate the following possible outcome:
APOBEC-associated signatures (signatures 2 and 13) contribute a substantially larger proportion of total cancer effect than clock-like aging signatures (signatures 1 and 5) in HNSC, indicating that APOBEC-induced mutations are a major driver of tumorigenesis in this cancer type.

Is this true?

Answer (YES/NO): YES